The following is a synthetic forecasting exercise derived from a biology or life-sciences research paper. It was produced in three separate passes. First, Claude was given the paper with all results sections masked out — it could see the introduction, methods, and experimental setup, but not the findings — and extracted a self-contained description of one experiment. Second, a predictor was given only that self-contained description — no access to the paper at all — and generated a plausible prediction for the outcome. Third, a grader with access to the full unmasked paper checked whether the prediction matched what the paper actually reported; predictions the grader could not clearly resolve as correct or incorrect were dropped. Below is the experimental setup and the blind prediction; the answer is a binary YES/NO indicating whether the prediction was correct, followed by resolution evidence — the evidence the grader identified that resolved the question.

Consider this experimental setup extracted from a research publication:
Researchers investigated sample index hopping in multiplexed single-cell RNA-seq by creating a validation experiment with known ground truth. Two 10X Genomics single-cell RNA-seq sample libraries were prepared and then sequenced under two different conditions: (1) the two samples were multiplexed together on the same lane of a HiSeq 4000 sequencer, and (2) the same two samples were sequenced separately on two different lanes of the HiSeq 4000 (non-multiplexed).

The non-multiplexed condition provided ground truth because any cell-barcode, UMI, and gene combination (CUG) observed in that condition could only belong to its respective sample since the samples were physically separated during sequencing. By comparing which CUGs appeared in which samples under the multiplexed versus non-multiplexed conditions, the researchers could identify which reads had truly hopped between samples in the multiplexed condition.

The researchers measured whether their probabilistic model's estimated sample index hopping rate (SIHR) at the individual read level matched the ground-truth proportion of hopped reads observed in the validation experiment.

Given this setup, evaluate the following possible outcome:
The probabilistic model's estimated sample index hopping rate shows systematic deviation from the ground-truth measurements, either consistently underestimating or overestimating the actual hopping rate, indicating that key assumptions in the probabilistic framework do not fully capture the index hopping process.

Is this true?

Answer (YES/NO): NO